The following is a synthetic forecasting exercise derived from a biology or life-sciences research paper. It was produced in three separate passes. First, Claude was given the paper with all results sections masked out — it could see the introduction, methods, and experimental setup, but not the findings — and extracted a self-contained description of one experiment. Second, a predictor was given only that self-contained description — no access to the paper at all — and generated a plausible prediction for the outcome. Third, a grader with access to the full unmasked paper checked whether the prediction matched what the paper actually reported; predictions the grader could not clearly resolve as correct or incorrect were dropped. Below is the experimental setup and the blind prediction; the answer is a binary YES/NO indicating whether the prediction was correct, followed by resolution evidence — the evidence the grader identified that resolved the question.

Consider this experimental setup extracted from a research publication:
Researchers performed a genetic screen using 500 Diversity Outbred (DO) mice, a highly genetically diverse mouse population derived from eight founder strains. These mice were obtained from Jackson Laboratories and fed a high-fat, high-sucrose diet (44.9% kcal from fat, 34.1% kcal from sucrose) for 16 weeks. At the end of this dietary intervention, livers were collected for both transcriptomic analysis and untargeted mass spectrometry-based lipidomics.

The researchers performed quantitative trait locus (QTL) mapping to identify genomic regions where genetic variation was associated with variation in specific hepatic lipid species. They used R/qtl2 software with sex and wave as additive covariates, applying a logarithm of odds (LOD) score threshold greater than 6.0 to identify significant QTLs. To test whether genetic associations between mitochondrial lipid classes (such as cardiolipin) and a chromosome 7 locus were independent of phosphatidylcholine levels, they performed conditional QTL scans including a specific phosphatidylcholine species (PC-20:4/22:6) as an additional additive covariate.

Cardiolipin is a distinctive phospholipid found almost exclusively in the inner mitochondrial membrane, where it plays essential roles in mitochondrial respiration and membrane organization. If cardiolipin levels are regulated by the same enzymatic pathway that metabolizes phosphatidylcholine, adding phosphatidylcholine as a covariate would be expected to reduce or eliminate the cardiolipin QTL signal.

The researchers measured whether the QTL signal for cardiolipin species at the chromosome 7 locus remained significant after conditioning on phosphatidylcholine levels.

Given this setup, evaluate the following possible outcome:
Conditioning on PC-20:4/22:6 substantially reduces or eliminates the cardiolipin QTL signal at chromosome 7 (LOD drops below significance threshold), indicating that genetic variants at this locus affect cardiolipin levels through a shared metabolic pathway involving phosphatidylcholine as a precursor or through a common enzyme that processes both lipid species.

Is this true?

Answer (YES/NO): NO